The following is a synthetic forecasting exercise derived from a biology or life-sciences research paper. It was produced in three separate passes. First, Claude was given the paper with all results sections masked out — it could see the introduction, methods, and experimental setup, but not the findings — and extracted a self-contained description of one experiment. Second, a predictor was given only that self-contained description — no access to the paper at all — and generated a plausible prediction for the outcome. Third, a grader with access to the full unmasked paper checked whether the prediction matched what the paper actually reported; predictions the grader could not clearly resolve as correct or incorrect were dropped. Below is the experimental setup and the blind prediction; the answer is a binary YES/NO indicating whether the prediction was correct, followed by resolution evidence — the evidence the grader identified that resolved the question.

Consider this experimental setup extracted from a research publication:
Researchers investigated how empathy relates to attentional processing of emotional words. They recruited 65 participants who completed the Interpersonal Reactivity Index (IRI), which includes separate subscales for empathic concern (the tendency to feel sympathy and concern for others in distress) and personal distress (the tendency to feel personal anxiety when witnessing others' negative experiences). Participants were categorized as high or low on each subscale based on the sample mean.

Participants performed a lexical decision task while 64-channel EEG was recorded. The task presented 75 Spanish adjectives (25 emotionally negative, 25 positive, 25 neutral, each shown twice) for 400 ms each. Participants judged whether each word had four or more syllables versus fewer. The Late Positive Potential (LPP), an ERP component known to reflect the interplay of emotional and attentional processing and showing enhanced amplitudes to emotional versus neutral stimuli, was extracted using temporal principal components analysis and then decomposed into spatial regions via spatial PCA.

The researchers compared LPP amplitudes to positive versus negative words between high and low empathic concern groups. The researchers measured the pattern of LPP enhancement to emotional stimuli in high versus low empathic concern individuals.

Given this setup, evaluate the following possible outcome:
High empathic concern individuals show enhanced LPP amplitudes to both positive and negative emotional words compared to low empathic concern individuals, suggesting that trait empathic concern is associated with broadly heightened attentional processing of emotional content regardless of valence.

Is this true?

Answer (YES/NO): NO